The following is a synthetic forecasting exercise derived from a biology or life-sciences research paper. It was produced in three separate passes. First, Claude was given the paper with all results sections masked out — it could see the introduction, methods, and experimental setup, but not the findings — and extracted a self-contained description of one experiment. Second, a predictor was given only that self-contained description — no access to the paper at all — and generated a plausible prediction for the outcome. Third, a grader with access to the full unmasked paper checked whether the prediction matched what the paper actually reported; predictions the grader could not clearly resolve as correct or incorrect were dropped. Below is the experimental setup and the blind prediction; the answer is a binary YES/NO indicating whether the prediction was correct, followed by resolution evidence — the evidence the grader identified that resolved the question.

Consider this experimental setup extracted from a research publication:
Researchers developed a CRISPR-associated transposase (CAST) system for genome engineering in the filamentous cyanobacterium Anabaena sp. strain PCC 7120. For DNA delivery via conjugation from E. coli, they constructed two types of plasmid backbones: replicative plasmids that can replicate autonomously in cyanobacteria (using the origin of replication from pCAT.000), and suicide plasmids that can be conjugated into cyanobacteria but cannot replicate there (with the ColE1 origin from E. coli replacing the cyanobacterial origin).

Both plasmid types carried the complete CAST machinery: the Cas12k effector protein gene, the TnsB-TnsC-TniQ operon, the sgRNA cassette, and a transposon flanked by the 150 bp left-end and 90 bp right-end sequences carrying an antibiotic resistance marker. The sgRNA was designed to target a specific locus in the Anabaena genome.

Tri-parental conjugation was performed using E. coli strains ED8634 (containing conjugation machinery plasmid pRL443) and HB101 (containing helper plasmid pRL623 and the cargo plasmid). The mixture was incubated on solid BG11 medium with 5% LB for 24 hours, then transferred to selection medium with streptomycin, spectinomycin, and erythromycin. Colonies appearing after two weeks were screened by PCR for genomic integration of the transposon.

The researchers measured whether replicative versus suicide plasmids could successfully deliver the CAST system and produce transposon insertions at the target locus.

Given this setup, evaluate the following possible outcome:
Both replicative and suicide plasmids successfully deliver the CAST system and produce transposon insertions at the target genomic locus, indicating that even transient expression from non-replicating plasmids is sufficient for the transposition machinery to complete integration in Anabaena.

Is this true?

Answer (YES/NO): YES